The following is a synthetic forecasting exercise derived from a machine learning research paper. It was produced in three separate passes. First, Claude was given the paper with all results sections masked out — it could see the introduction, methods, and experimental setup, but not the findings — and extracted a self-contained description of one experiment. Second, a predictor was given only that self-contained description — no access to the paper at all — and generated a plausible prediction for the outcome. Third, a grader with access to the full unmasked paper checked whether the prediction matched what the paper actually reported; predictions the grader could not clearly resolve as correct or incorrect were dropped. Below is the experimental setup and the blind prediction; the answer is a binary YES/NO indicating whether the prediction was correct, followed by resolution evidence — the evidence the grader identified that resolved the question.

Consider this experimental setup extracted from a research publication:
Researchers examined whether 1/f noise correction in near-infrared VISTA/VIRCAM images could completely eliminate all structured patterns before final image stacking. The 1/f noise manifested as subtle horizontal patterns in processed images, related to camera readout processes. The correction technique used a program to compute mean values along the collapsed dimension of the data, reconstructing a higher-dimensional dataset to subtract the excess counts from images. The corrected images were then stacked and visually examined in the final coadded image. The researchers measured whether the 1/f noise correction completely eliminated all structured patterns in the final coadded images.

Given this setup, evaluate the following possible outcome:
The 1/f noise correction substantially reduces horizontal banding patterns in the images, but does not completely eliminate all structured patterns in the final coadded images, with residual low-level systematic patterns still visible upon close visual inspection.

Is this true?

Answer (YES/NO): YES